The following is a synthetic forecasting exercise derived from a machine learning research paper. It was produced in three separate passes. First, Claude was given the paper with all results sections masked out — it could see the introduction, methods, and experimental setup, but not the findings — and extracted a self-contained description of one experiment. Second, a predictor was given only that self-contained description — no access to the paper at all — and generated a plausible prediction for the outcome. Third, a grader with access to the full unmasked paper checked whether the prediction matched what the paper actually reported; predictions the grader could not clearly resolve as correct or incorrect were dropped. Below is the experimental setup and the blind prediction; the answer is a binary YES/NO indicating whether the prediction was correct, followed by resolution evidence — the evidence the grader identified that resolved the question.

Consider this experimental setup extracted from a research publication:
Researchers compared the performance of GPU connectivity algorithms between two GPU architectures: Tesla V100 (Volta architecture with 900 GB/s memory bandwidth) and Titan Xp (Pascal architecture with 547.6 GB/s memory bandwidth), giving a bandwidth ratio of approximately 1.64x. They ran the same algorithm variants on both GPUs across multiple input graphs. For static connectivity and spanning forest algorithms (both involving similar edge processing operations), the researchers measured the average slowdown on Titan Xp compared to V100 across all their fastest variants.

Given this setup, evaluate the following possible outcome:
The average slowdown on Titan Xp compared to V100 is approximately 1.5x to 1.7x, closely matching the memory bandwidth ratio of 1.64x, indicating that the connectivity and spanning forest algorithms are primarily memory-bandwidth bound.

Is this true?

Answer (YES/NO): YES